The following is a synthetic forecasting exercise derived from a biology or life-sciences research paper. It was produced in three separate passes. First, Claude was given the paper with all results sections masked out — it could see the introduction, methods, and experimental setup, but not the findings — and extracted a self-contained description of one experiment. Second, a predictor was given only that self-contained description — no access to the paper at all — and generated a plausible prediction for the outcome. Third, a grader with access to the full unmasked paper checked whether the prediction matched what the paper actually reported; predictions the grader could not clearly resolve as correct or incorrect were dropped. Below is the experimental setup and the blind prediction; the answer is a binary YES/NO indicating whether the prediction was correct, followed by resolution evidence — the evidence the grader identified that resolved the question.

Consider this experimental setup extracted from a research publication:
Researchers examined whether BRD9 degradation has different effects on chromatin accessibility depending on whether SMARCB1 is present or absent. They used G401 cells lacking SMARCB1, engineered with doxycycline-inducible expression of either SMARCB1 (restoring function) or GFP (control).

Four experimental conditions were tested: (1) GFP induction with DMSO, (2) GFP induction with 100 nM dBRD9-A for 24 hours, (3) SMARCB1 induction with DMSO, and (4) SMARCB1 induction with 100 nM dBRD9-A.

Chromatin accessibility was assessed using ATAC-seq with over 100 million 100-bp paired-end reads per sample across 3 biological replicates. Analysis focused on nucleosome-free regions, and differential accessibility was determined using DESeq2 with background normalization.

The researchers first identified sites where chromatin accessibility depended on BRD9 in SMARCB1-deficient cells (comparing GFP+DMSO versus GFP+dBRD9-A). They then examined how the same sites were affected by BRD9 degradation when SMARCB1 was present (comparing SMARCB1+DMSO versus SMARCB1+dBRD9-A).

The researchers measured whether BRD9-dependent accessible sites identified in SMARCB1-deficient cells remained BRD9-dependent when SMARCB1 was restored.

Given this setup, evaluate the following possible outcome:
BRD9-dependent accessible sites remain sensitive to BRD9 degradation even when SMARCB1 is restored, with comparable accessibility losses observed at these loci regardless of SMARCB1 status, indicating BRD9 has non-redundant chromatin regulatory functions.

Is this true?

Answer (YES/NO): NO